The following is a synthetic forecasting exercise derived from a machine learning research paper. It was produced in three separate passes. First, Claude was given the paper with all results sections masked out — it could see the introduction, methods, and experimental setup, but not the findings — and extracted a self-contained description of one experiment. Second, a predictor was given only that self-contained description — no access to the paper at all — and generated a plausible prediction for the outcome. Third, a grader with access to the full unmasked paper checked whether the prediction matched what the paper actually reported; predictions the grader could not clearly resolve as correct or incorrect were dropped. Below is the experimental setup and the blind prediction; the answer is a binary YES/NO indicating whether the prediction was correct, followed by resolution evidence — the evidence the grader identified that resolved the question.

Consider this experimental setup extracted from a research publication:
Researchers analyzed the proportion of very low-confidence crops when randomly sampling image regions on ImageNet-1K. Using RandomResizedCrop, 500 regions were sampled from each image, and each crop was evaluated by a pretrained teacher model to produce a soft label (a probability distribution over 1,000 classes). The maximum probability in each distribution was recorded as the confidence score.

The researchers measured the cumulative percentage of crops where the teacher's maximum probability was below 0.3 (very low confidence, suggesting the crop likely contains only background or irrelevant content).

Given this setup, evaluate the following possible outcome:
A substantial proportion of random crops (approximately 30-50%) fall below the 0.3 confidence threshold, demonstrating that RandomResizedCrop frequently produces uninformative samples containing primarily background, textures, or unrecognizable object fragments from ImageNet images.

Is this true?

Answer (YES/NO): NO